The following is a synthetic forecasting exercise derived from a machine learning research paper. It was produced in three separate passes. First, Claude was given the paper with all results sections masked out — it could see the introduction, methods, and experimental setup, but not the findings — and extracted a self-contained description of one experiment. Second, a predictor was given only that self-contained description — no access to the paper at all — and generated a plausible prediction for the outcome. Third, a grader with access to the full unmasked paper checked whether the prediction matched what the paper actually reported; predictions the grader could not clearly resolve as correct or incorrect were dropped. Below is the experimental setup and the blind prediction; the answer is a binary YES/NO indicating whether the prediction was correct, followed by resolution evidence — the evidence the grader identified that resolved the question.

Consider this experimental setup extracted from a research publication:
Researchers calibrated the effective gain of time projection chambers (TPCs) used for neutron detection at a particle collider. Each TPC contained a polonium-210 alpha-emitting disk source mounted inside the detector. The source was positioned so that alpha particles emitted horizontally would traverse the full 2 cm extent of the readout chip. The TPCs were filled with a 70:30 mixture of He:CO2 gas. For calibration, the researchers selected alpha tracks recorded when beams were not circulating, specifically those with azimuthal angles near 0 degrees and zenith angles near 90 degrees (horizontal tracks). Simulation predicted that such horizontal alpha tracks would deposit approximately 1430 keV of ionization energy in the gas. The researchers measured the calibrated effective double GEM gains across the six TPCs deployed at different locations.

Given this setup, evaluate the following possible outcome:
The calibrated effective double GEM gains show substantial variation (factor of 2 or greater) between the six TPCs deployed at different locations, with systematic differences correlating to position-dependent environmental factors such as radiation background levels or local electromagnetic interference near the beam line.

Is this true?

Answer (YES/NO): NO